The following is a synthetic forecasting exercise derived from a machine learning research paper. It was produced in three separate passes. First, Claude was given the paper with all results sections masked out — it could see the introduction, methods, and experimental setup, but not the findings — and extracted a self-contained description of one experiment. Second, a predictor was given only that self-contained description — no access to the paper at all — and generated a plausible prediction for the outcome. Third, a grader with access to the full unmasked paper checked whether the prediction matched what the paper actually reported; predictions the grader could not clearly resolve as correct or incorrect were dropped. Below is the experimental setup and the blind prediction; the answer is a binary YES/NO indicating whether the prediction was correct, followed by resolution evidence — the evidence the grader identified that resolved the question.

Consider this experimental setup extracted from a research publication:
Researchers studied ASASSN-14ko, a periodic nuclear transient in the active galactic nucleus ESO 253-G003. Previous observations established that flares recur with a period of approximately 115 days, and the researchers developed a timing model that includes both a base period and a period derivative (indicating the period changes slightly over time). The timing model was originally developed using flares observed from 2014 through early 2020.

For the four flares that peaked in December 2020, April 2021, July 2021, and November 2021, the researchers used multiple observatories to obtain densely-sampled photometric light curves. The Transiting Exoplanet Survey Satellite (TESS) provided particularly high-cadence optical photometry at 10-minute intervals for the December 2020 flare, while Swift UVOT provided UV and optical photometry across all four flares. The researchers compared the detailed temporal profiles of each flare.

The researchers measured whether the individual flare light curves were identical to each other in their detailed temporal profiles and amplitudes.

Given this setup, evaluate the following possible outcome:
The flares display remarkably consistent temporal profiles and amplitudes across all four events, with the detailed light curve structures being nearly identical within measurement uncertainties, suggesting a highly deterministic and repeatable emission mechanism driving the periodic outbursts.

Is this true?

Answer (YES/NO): NO